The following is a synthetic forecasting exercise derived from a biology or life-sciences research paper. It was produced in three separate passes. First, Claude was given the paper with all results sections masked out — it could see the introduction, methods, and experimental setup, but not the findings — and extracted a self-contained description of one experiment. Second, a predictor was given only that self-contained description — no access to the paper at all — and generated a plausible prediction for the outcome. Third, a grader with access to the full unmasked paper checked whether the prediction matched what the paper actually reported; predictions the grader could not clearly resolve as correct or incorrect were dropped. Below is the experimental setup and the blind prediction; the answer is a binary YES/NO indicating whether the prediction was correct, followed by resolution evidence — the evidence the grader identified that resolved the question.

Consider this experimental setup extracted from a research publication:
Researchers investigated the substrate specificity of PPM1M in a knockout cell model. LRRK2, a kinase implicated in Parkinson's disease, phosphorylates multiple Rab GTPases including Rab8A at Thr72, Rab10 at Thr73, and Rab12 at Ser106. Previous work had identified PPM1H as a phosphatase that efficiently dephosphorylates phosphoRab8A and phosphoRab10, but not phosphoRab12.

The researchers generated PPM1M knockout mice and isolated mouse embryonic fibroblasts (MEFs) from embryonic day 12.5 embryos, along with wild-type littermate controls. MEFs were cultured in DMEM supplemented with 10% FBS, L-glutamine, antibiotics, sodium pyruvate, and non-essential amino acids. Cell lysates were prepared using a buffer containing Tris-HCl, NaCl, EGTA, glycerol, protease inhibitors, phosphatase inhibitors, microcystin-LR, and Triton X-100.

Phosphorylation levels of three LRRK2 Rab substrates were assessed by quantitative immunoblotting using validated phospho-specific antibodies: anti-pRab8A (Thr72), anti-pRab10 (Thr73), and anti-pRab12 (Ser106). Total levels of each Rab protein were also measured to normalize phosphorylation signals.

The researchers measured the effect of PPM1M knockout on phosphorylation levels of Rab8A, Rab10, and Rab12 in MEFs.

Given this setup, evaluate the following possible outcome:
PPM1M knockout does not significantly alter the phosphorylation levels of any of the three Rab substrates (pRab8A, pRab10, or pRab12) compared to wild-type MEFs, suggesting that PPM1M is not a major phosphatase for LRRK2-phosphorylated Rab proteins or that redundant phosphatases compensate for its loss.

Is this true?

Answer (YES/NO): NO